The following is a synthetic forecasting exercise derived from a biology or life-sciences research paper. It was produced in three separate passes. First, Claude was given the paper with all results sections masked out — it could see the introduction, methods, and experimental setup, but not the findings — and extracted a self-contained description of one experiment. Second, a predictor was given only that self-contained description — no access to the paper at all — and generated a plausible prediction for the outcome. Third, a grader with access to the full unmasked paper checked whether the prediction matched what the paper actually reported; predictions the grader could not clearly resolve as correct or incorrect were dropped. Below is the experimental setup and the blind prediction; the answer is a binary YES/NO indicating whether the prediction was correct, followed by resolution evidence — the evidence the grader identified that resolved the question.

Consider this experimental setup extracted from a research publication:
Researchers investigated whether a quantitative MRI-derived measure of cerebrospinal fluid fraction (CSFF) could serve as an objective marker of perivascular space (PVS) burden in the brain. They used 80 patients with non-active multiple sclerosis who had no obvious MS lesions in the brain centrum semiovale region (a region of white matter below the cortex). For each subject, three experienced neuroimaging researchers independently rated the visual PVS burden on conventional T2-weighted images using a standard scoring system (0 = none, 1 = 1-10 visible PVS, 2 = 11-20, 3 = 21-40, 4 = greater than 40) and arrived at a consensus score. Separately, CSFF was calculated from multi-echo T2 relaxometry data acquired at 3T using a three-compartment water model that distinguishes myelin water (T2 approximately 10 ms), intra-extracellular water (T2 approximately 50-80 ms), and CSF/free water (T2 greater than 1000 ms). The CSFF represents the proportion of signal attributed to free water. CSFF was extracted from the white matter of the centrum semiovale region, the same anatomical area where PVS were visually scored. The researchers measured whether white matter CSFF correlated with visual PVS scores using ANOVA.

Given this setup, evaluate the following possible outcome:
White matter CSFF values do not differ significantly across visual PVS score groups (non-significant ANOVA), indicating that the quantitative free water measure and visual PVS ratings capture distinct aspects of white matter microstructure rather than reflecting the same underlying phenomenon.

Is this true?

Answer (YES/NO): NO